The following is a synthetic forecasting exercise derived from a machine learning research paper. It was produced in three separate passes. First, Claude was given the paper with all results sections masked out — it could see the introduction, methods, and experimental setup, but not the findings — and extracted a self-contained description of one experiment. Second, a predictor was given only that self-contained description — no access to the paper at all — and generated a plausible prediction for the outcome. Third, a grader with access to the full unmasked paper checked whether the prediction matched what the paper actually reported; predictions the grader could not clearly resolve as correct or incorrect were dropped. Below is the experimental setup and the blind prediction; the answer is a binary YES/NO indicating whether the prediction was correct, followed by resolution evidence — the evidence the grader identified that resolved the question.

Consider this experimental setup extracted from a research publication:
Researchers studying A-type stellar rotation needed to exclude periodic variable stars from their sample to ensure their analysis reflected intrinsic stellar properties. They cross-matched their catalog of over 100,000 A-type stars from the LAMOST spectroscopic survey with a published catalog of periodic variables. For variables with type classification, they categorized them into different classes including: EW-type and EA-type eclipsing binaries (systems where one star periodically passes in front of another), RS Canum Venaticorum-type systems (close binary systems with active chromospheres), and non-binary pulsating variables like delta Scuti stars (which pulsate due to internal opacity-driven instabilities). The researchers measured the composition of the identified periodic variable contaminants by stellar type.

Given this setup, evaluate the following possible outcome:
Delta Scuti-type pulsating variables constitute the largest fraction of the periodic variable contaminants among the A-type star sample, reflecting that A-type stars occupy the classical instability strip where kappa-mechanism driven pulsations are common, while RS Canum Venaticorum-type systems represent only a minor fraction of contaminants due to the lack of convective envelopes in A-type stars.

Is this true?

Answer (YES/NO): NO